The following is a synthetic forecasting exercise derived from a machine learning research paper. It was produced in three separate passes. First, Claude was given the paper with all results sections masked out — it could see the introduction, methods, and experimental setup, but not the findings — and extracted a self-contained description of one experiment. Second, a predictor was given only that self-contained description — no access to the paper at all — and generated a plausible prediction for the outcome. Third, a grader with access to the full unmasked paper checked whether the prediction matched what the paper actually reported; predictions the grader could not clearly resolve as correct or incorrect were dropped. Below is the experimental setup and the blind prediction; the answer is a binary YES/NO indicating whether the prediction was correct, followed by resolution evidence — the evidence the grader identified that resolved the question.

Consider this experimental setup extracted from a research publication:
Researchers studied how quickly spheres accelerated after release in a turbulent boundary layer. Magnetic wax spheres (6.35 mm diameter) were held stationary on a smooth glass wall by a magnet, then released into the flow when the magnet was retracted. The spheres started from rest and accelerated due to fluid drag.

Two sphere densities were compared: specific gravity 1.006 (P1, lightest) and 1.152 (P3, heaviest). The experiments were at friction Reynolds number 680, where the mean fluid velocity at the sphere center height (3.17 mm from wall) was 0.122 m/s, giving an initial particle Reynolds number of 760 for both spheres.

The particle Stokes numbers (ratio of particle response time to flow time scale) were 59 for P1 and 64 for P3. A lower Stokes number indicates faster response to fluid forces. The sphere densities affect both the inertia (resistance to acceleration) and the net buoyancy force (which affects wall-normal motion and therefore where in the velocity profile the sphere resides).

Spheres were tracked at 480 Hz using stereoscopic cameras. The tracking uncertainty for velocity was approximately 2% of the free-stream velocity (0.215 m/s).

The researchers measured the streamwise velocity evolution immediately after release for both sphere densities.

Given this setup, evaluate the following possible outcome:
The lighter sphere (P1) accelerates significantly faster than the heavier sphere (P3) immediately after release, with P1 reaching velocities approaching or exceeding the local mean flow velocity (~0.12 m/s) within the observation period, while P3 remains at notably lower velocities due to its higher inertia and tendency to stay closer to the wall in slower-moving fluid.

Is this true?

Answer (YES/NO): YES